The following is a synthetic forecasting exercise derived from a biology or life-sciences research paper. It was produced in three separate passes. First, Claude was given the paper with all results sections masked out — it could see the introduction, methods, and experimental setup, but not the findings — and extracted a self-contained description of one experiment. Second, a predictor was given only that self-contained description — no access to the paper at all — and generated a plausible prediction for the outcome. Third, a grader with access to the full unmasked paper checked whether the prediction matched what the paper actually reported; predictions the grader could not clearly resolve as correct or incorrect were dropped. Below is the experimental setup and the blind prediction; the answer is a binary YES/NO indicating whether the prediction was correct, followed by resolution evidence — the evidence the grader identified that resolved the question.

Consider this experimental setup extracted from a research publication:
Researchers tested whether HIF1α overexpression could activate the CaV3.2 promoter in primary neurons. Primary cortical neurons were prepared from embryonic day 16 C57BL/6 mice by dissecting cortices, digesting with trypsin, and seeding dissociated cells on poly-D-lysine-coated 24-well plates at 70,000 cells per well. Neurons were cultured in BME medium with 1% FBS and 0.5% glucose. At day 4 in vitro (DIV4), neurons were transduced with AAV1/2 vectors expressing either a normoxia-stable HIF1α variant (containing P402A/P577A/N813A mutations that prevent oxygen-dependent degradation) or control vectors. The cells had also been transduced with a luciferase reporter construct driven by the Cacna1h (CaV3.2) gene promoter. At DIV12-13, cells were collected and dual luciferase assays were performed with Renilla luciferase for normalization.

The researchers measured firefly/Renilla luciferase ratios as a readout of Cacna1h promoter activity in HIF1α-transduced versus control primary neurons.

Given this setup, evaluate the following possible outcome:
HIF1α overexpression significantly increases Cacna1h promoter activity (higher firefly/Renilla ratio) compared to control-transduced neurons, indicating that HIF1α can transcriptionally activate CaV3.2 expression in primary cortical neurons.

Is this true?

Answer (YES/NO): YES